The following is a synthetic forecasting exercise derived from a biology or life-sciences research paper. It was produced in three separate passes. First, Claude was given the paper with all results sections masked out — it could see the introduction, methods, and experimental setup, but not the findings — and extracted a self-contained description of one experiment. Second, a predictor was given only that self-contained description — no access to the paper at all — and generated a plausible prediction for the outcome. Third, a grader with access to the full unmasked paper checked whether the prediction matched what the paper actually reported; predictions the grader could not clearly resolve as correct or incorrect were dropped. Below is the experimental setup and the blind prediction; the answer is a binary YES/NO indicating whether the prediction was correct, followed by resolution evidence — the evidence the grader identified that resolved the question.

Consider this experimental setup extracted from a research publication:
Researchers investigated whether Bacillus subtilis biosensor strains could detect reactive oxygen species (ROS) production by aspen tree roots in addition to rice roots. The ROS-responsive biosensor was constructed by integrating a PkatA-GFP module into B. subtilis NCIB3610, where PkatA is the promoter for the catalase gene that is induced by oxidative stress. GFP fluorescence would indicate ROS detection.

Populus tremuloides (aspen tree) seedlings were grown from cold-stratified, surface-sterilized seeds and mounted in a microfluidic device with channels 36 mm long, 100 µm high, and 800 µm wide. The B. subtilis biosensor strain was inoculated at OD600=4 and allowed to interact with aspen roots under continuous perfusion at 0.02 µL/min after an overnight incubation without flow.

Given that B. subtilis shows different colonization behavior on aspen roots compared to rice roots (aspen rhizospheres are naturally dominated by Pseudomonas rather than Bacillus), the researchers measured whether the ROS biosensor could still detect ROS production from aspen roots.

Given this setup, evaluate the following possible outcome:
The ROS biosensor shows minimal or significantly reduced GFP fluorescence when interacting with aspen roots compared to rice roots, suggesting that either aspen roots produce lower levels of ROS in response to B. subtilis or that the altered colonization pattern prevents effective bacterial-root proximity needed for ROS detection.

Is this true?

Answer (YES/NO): NO